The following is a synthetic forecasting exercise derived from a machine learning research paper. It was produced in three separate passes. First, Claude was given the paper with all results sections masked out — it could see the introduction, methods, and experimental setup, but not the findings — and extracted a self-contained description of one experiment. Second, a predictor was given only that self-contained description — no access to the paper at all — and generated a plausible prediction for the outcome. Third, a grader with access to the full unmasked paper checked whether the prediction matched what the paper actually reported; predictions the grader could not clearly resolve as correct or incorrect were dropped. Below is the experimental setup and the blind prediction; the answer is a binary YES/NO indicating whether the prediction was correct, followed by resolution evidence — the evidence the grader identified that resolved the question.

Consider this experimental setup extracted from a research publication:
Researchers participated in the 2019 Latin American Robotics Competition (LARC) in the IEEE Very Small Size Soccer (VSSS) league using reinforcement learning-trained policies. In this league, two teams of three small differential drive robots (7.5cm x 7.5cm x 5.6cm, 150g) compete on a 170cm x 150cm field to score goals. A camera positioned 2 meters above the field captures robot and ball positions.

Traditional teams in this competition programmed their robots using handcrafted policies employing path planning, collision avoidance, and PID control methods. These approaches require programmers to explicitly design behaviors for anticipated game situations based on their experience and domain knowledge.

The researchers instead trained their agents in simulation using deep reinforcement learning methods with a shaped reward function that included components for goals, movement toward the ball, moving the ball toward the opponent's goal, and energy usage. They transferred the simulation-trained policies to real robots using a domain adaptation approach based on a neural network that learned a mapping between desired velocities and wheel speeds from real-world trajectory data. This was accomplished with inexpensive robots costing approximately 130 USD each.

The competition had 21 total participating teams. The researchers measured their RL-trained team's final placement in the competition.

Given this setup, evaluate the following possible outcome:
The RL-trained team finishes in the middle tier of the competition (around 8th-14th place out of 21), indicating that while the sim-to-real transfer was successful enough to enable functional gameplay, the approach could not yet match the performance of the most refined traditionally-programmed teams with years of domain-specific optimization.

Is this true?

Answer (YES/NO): NO